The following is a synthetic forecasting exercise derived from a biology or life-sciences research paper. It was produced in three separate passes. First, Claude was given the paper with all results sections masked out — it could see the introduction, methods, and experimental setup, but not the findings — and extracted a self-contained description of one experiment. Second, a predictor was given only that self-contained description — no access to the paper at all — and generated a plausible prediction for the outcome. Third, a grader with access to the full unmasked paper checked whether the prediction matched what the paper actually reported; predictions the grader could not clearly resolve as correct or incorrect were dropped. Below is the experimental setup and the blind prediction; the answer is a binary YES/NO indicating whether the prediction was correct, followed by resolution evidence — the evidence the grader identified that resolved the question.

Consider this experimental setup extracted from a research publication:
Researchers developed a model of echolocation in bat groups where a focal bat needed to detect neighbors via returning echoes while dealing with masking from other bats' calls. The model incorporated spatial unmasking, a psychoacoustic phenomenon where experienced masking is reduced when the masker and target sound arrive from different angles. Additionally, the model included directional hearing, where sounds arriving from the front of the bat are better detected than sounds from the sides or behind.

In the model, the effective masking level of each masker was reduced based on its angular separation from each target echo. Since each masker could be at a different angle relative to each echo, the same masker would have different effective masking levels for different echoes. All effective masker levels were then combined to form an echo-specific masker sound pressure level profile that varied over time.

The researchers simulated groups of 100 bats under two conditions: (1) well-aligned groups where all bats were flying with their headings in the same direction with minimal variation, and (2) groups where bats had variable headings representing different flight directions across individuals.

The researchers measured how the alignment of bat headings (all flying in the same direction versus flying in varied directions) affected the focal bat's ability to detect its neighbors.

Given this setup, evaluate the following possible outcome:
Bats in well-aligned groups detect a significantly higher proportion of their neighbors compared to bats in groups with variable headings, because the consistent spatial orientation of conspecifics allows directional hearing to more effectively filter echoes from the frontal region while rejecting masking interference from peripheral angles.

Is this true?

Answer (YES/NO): NO